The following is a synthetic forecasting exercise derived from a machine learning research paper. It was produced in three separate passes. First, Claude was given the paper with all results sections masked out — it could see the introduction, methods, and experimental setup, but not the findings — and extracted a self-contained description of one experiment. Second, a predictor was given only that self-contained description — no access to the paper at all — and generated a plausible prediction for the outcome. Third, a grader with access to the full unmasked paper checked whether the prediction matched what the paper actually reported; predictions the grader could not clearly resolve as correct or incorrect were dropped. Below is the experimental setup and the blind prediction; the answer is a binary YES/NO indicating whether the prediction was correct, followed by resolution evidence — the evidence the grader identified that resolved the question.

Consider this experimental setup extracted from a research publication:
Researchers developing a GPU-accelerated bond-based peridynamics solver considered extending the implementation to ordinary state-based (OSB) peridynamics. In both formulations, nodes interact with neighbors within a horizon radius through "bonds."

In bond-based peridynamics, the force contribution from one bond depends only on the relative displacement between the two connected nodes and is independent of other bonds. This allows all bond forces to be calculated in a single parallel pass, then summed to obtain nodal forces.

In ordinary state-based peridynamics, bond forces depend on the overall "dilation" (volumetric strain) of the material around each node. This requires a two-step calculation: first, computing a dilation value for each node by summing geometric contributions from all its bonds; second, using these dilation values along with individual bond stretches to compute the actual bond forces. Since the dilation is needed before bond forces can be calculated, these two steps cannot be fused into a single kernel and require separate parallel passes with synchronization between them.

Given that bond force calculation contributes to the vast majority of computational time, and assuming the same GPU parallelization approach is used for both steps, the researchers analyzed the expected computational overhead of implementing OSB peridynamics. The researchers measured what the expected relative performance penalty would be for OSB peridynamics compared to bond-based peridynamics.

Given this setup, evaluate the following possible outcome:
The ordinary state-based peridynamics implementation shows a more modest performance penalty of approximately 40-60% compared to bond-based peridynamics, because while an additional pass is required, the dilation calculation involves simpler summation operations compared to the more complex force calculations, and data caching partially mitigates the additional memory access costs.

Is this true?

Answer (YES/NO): NO